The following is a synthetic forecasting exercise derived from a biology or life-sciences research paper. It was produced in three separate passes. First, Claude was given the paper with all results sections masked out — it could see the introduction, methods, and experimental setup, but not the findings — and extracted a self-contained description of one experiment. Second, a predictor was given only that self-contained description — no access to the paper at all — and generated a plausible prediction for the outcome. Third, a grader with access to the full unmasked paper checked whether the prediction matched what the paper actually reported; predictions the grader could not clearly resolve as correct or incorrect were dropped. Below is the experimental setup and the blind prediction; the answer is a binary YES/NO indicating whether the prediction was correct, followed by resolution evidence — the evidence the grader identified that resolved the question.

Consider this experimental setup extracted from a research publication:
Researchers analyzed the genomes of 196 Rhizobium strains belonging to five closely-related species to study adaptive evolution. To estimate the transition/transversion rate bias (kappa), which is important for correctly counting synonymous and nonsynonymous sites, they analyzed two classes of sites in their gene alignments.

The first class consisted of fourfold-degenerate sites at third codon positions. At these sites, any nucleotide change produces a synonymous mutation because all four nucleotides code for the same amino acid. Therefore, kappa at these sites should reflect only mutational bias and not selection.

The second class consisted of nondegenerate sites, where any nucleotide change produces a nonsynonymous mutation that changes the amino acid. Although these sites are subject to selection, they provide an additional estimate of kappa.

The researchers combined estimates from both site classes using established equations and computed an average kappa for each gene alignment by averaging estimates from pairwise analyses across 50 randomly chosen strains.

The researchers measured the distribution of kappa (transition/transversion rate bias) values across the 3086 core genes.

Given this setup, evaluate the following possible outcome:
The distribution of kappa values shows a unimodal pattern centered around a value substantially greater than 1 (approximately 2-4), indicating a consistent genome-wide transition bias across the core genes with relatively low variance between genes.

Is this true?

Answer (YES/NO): NO